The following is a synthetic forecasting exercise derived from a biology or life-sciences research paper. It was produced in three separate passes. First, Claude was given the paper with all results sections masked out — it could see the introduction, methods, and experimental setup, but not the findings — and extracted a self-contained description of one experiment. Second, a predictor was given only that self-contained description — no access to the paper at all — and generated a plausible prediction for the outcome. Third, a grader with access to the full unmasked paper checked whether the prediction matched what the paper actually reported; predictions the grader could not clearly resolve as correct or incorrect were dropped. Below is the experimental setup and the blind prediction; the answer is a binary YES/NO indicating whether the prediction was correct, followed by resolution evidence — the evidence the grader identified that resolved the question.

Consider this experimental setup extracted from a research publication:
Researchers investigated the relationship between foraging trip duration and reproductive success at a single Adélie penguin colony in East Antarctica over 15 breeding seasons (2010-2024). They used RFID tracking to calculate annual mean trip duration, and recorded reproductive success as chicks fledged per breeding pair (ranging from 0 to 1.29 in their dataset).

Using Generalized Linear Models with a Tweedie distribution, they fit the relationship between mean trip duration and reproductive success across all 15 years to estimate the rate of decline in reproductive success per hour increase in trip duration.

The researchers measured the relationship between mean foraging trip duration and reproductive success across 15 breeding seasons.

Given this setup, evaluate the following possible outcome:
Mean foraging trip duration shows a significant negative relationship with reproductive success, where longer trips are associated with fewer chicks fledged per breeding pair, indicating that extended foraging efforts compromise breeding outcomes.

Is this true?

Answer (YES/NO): YES